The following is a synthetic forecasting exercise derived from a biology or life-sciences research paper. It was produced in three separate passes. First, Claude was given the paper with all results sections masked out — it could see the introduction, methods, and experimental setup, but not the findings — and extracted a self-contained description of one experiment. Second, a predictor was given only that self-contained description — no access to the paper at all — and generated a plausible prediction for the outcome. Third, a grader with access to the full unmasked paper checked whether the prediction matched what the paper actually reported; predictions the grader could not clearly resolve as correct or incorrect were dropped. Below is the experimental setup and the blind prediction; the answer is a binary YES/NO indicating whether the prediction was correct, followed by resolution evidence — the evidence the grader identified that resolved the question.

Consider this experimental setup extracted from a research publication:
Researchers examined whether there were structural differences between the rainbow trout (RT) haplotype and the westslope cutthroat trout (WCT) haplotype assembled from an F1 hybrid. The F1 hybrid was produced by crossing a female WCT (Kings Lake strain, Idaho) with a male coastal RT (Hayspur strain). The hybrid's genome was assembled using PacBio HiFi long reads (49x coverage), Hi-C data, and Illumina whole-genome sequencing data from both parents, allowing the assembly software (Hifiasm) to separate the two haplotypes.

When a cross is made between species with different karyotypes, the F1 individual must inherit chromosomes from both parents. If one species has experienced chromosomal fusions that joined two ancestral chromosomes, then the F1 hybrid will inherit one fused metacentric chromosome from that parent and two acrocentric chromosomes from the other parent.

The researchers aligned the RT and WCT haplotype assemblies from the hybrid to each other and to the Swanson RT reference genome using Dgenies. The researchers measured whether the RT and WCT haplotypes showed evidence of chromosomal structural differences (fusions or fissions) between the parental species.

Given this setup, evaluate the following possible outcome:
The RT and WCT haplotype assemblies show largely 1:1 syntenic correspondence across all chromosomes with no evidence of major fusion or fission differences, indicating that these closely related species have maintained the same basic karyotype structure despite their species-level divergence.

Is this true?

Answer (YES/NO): NO